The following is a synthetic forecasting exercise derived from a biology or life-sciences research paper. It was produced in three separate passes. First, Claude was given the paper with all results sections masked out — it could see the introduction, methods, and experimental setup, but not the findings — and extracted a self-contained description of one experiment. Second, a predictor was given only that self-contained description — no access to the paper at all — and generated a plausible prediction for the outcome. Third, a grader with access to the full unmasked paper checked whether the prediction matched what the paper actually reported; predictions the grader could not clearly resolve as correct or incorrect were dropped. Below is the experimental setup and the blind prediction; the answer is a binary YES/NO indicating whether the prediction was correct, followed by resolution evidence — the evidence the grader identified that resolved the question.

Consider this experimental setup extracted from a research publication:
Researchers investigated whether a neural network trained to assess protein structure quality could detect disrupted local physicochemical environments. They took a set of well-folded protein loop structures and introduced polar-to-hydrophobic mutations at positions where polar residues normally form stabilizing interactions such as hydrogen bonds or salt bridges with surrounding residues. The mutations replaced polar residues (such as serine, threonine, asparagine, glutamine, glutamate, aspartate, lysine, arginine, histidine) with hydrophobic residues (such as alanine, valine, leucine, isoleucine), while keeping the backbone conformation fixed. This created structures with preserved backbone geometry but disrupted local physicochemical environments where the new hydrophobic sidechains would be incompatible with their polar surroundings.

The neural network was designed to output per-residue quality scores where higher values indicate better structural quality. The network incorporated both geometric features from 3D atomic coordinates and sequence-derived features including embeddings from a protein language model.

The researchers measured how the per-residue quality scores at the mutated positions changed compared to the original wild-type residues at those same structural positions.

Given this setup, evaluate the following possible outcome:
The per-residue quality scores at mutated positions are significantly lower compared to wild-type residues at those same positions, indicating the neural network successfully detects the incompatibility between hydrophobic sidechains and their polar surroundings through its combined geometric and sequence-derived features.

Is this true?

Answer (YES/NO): YES